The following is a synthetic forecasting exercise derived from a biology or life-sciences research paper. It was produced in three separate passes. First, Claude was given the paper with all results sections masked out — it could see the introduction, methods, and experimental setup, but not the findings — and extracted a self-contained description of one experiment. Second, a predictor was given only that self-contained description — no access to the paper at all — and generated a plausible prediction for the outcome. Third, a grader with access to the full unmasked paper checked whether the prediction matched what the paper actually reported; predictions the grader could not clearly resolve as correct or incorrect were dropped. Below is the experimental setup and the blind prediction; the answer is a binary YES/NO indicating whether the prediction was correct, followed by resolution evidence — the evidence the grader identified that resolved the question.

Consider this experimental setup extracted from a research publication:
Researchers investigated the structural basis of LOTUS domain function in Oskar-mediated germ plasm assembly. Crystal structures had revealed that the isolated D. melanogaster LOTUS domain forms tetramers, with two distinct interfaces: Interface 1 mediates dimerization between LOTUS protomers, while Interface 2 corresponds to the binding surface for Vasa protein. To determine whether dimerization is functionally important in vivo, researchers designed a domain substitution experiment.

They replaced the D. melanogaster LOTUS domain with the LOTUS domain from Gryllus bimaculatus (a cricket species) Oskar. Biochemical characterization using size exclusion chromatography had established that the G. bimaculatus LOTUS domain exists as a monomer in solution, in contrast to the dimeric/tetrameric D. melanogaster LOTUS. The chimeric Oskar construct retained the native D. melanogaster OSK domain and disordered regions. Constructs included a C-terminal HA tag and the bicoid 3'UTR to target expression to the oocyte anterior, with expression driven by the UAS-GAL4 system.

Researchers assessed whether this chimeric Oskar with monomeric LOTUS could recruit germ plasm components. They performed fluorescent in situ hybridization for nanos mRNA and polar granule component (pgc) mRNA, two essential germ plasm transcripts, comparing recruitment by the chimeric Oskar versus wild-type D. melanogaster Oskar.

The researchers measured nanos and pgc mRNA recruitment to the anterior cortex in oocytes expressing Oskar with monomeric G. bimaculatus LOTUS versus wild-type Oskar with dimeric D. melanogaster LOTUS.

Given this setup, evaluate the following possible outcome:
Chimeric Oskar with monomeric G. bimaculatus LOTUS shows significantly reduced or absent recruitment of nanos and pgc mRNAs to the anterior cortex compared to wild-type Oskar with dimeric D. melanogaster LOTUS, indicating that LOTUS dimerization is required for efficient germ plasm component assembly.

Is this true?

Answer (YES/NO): YES